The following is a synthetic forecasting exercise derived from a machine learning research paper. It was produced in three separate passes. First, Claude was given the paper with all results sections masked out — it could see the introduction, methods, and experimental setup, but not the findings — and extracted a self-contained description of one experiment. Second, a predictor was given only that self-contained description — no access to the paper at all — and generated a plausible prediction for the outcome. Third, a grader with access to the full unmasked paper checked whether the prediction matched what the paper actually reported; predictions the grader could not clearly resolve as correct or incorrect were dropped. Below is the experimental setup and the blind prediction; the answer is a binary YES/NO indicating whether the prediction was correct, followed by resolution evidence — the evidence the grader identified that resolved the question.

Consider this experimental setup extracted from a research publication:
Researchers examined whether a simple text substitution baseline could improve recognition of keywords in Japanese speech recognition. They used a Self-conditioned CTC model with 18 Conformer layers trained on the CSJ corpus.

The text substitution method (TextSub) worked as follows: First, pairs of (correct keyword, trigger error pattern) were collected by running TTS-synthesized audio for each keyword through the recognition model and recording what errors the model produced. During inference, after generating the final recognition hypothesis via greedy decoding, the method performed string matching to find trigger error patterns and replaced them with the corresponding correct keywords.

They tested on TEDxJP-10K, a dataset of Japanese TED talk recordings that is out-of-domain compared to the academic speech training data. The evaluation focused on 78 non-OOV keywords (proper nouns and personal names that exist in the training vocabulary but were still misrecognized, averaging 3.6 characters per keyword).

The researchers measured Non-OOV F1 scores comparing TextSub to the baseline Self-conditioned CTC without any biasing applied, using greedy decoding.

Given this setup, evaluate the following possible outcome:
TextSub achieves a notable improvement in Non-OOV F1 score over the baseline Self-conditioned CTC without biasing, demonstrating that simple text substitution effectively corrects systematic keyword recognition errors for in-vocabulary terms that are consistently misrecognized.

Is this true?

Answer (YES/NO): NO